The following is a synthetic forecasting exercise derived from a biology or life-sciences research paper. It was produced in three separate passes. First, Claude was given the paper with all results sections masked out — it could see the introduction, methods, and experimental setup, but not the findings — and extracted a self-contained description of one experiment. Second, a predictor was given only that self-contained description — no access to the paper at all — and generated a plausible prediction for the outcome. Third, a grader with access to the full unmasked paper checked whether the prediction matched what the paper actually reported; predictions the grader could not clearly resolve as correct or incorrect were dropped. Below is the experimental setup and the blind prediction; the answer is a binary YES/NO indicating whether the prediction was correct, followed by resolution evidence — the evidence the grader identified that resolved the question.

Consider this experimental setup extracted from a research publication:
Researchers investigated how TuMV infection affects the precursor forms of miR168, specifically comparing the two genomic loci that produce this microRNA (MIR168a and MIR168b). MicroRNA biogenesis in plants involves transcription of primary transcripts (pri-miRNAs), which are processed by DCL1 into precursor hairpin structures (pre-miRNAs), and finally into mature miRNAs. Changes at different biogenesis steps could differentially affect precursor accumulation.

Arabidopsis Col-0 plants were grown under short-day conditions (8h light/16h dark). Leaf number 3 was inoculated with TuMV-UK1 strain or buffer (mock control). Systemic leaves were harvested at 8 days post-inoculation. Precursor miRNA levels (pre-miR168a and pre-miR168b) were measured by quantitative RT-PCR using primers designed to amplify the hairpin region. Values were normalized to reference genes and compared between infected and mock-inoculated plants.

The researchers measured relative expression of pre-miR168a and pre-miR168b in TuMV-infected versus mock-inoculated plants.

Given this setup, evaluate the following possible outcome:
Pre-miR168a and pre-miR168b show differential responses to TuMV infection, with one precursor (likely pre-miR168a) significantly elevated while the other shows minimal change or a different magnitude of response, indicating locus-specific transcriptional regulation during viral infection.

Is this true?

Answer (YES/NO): NO